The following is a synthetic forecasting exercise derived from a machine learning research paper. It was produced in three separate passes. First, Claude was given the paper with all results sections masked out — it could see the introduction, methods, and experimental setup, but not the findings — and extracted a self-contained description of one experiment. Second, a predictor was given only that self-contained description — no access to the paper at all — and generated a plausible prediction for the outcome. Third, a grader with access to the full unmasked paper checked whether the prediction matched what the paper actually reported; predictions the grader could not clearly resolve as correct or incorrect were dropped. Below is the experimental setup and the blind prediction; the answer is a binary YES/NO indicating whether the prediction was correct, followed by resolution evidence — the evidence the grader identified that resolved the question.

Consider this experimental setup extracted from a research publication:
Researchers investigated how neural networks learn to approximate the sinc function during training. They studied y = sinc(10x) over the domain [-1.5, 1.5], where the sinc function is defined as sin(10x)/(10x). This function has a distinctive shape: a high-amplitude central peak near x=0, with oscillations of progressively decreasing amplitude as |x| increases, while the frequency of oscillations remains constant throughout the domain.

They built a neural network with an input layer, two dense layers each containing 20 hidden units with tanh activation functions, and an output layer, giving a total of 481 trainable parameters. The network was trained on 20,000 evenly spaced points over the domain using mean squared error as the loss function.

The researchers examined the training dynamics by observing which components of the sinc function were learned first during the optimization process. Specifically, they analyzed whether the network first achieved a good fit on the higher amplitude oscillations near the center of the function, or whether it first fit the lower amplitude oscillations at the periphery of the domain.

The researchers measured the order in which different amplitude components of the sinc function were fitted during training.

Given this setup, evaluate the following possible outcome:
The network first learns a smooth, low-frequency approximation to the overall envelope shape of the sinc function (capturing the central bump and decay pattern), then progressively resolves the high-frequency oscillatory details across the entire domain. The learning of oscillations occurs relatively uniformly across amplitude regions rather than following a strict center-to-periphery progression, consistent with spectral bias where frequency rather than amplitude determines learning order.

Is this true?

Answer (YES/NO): NO